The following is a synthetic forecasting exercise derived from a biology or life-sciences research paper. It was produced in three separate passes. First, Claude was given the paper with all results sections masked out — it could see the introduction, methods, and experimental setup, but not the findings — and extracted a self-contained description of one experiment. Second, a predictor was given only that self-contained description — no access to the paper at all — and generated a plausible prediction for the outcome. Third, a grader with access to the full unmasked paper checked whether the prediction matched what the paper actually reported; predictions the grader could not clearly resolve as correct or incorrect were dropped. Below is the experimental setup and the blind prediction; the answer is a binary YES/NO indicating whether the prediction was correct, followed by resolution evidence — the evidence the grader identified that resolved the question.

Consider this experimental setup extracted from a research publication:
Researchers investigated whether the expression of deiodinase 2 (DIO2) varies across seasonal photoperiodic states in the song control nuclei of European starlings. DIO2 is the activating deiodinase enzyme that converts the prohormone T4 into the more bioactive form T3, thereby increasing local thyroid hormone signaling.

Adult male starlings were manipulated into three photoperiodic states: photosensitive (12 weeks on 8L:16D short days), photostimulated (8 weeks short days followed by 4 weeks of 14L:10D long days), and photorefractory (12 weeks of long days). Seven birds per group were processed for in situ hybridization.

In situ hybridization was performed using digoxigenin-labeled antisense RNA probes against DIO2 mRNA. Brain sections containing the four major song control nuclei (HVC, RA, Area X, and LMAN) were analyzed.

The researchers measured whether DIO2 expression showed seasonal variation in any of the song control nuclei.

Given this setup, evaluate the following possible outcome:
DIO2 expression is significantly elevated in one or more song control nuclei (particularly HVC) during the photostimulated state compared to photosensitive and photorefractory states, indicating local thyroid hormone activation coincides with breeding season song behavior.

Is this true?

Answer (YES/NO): NO